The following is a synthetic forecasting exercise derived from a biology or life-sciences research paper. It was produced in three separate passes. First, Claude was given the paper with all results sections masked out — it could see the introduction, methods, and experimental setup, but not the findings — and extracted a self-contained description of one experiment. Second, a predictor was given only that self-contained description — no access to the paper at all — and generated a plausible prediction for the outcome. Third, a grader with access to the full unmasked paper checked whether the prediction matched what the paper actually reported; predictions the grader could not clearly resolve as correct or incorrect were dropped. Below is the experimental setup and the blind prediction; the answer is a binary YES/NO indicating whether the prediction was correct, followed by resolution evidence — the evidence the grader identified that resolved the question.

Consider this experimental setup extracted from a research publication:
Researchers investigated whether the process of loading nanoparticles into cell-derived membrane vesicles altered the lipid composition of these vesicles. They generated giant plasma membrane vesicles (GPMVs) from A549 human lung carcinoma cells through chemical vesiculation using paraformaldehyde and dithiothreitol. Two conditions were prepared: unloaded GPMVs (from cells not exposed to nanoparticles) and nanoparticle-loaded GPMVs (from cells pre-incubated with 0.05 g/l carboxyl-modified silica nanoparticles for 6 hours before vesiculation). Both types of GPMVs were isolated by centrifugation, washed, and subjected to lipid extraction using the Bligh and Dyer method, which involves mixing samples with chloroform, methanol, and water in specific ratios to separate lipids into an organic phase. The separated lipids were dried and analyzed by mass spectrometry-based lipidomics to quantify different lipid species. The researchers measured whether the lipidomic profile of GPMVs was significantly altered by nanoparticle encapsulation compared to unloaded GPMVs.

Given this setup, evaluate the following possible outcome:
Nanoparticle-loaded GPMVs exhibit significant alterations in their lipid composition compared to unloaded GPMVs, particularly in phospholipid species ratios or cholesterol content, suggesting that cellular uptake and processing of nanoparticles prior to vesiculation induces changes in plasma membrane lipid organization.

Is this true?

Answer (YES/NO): NO